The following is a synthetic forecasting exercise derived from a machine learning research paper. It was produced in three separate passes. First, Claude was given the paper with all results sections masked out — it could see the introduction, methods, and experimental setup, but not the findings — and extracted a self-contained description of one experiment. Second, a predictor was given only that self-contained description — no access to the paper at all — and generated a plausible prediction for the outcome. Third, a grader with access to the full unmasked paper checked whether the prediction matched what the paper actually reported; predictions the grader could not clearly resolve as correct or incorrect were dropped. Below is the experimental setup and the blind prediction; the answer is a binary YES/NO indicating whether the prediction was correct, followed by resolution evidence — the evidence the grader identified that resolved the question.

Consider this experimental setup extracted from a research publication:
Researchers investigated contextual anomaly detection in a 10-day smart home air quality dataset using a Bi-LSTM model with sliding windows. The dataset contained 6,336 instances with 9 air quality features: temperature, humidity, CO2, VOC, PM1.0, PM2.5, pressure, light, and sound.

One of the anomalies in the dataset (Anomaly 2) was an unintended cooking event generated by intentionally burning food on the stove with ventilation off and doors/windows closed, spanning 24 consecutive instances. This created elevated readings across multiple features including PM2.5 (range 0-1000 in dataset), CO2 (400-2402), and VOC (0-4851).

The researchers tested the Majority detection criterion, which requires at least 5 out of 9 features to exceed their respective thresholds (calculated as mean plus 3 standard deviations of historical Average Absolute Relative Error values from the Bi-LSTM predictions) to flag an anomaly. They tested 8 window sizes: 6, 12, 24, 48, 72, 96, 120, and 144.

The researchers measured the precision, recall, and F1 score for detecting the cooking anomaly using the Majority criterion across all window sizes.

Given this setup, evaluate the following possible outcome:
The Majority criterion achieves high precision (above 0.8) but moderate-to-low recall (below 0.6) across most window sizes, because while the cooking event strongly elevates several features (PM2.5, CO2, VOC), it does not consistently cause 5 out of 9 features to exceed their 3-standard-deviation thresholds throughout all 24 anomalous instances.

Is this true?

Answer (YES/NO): NO